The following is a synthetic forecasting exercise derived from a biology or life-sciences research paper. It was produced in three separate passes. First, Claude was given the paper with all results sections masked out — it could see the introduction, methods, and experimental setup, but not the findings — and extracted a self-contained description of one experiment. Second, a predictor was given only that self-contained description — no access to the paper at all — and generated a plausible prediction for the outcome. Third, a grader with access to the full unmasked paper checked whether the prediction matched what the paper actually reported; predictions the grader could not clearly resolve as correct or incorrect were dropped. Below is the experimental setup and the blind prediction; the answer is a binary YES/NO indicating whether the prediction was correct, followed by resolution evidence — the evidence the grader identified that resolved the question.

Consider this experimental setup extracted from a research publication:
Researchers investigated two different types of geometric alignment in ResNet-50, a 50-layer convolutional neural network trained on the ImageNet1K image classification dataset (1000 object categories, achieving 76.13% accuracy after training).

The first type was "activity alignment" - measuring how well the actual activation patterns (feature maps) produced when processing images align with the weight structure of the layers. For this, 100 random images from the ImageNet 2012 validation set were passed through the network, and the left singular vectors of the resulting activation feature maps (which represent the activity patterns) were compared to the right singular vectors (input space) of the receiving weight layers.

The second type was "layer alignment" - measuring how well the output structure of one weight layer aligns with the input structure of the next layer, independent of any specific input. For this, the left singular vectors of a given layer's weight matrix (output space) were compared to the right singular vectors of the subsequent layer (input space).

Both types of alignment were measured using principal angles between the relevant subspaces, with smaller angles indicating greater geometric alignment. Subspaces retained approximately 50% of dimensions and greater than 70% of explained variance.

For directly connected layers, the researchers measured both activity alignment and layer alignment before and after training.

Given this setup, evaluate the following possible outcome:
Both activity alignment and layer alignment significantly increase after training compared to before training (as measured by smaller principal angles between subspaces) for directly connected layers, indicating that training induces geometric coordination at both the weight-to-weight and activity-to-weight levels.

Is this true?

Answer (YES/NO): YES